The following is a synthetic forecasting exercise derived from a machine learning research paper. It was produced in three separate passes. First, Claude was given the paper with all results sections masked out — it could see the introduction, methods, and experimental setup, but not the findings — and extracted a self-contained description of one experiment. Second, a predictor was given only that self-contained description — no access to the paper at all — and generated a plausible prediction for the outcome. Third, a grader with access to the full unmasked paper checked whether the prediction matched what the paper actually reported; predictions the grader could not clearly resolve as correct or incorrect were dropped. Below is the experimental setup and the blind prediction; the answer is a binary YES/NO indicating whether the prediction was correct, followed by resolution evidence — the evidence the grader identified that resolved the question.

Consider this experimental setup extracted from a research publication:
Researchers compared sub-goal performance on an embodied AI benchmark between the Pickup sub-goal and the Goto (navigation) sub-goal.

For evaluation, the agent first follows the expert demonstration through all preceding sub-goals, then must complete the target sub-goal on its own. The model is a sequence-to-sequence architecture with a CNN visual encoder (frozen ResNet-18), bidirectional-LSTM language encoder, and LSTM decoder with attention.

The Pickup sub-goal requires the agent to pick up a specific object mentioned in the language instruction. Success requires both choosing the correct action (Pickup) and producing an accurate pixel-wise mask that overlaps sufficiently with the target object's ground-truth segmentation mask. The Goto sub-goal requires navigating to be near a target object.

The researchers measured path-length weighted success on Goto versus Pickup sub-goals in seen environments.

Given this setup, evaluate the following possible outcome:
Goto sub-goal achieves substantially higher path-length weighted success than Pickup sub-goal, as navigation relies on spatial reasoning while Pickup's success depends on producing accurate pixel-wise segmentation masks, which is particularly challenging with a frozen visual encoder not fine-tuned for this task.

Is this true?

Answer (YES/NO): YES